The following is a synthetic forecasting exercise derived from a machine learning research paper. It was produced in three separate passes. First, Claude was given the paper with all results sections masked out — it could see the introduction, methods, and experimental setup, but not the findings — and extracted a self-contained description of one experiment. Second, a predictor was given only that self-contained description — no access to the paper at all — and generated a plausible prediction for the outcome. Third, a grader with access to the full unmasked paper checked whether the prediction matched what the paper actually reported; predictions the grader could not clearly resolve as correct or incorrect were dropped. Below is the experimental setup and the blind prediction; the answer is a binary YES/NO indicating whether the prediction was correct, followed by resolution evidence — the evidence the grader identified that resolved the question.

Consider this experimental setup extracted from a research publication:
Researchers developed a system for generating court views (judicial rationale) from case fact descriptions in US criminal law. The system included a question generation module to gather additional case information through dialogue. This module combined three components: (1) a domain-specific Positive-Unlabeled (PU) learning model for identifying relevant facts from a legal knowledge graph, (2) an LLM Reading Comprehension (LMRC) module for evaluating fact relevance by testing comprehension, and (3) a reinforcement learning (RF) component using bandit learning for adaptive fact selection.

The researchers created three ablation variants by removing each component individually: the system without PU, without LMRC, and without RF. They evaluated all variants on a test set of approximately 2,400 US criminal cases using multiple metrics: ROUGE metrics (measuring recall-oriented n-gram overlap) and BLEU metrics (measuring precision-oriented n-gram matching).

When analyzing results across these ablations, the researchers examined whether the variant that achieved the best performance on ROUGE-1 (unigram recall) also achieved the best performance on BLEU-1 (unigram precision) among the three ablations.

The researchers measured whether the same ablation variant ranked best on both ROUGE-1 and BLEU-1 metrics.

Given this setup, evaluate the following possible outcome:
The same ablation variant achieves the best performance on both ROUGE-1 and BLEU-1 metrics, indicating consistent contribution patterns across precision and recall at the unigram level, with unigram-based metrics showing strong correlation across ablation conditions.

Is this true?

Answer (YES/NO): YES